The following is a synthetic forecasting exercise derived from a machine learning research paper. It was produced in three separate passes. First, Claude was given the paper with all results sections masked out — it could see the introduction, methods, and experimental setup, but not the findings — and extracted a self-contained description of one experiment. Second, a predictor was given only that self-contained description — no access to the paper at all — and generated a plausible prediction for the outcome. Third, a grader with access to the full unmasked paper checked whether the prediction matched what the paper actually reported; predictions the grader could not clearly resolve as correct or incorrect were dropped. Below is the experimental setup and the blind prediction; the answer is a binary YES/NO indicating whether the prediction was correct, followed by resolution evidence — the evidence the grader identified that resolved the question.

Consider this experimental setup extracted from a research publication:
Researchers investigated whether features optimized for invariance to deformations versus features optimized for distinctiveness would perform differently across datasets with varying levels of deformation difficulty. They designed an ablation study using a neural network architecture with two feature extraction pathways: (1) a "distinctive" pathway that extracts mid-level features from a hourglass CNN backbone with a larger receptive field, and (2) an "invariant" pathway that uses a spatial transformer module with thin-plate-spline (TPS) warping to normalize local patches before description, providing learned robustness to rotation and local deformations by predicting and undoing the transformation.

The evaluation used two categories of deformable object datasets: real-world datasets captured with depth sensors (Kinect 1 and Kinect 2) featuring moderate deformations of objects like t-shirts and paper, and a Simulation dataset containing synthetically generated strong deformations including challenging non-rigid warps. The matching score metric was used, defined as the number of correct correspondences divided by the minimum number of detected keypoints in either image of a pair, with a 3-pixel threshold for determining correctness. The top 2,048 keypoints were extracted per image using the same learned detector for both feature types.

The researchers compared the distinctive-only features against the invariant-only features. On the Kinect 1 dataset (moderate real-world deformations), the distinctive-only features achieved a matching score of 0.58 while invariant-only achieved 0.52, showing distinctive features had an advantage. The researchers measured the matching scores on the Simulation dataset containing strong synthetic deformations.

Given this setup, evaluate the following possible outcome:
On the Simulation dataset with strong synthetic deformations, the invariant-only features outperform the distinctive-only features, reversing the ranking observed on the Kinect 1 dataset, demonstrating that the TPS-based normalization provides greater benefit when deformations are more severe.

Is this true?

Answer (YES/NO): YES